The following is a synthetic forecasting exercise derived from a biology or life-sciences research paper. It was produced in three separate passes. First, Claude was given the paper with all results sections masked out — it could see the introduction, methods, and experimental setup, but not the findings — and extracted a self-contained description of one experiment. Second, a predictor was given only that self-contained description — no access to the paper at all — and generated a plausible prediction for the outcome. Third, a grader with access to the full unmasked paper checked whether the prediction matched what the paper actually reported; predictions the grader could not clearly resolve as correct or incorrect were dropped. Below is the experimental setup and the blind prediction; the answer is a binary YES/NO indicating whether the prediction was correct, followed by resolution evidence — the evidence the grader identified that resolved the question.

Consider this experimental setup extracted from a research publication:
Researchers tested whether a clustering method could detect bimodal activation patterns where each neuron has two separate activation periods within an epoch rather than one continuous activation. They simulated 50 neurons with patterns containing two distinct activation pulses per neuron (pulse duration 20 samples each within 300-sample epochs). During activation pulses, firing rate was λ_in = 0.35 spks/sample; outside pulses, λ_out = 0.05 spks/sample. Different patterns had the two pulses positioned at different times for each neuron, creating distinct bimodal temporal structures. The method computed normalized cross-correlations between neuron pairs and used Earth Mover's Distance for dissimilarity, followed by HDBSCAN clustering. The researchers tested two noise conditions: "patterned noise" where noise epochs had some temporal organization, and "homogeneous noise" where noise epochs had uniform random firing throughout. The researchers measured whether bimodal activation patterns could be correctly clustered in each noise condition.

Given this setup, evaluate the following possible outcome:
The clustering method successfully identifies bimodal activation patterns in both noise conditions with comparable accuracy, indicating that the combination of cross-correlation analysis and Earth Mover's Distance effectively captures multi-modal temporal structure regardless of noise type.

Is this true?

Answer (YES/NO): YES